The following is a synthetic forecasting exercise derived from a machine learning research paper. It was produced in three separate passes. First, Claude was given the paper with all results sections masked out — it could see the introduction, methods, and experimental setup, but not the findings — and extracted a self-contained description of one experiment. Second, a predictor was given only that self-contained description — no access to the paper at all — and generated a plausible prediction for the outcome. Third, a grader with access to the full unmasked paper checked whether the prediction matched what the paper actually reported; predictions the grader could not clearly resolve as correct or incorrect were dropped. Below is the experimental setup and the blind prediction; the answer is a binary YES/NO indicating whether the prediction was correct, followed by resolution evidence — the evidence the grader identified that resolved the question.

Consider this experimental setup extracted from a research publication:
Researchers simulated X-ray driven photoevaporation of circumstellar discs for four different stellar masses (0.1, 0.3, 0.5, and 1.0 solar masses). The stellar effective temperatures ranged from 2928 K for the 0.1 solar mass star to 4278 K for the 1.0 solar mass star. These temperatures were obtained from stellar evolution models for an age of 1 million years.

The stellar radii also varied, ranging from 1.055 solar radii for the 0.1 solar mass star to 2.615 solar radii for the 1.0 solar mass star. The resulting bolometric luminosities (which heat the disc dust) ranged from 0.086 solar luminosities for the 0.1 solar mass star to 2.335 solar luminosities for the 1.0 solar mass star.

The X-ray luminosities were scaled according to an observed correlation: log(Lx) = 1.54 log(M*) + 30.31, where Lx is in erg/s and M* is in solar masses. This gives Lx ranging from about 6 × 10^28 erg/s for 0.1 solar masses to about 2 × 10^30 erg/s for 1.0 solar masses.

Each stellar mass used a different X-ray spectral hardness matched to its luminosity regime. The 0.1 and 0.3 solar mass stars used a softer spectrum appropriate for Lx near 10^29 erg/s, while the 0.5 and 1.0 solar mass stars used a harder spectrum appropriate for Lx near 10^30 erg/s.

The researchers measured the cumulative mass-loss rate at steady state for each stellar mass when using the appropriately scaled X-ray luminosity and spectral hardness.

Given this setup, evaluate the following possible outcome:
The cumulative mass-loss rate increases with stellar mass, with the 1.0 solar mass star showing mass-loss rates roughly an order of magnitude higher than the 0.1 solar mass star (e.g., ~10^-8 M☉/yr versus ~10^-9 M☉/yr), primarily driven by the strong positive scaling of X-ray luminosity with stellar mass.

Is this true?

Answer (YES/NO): YES